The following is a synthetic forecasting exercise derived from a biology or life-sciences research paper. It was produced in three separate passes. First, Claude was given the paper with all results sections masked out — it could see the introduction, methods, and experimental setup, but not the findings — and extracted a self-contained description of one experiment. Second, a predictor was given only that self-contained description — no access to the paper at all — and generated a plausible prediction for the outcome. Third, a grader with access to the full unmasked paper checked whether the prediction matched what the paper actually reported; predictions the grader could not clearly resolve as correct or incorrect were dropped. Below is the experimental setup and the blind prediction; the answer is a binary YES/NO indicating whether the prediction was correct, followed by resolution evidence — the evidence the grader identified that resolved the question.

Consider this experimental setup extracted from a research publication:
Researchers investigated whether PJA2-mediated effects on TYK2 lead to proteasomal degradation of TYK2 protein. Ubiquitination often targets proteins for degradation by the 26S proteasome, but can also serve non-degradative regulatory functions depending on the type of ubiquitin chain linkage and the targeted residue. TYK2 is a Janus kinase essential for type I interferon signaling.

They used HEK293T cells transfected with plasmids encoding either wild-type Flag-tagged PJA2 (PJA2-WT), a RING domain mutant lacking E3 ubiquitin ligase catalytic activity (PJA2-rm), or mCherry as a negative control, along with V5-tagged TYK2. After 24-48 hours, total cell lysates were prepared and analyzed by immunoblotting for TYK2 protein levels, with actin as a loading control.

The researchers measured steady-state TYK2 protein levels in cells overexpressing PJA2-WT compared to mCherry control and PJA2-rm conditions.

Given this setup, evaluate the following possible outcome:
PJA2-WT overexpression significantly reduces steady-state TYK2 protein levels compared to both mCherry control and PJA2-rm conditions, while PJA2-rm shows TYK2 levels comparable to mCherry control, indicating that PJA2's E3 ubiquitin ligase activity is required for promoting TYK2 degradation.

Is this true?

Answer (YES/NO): NO